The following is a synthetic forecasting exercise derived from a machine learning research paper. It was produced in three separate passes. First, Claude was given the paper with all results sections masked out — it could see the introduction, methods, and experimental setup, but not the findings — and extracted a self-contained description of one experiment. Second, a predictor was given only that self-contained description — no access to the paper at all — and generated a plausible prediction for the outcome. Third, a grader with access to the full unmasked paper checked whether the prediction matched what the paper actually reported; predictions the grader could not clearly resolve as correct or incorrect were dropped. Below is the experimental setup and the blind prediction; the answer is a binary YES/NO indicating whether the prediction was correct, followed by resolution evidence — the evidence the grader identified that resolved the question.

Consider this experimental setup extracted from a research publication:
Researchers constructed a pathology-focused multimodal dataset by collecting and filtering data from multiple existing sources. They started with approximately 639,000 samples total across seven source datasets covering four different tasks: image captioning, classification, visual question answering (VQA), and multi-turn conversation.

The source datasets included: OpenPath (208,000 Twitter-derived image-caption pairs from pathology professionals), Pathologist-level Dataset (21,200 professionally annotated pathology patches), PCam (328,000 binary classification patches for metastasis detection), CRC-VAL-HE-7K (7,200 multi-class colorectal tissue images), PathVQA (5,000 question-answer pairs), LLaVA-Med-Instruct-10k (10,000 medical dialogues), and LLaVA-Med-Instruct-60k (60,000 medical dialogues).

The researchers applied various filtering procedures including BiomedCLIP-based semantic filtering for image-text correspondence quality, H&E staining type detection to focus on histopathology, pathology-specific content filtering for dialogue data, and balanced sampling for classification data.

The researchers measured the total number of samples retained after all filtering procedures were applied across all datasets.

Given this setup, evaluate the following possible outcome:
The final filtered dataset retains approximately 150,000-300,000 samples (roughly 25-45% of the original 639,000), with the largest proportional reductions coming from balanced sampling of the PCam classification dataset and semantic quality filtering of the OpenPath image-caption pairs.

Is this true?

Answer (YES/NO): NO